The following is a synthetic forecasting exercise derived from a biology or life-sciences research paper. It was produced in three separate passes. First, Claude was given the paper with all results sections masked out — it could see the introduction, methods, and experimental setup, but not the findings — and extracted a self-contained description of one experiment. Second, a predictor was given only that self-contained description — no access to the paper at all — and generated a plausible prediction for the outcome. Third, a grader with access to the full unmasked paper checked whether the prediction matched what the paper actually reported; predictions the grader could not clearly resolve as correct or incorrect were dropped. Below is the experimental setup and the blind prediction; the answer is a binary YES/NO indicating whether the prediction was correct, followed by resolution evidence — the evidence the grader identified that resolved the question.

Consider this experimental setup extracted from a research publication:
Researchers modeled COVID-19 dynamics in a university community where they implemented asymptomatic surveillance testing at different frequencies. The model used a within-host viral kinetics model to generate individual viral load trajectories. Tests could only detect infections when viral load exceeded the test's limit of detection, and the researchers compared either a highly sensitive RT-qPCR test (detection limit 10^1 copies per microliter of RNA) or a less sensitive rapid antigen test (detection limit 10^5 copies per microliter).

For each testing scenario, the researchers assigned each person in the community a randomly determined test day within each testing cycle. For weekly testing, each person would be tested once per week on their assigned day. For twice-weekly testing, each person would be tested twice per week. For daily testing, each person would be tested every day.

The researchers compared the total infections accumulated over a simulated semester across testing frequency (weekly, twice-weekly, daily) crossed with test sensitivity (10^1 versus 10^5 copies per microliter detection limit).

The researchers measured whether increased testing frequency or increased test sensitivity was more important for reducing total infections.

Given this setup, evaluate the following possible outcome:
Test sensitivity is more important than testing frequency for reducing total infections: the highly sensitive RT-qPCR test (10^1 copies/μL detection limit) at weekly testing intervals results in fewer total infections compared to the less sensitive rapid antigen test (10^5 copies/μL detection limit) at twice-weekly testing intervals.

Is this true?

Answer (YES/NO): NO